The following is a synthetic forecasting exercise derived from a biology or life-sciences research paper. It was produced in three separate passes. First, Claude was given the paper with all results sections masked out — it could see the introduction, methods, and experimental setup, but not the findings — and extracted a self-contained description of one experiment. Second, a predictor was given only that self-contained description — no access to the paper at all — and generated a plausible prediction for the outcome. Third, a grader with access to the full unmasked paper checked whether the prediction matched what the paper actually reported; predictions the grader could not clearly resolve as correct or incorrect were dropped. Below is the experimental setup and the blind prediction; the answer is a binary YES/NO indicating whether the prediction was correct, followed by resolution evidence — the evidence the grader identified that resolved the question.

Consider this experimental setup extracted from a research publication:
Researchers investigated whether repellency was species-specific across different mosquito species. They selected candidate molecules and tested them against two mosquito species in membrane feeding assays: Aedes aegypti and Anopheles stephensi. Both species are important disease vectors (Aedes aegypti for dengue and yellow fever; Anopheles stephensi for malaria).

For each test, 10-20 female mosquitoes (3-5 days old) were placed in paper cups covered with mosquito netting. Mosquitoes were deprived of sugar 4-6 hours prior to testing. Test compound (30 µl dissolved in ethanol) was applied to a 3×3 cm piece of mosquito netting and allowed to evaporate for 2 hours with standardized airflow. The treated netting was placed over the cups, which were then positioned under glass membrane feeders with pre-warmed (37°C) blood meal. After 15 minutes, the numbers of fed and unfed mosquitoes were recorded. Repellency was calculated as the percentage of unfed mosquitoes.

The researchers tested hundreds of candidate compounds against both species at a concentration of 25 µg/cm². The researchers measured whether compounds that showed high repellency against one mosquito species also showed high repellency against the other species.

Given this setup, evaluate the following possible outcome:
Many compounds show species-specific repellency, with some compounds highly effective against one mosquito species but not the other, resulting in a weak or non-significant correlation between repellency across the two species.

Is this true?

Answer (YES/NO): NO